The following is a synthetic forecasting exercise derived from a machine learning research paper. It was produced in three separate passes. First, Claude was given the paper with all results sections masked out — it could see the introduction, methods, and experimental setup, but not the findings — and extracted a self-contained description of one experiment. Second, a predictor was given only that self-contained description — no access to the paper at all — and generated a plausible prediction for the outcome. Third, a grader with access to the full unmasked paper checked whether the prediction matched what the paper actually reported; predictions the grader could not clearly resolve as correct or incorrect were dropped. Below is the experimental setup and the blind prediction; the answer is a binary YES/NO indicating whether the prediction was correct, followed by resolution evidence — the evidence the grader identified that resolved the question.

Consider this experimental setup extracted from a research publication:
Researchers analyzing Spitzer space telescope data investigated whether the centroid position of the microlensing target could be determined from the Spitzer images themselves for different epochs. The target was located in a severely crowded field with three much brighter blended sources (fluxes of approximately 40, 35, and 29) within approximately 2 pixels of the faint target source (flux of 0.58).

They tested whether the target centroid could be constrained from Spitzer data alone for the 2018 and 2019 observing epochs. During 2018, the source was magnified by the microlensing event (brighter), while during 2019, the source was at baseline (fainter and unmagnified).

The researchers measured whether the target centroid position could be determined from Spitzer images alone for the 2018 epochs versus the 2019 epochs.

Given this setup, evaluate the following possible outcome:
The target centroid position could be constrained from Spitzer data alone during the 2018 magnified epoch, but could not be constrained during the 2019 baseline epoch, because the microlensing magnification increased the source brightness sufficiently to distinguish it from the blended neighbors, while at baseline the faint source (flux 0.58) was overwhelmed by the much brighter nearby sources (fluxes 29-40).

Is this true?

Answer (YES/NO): YES